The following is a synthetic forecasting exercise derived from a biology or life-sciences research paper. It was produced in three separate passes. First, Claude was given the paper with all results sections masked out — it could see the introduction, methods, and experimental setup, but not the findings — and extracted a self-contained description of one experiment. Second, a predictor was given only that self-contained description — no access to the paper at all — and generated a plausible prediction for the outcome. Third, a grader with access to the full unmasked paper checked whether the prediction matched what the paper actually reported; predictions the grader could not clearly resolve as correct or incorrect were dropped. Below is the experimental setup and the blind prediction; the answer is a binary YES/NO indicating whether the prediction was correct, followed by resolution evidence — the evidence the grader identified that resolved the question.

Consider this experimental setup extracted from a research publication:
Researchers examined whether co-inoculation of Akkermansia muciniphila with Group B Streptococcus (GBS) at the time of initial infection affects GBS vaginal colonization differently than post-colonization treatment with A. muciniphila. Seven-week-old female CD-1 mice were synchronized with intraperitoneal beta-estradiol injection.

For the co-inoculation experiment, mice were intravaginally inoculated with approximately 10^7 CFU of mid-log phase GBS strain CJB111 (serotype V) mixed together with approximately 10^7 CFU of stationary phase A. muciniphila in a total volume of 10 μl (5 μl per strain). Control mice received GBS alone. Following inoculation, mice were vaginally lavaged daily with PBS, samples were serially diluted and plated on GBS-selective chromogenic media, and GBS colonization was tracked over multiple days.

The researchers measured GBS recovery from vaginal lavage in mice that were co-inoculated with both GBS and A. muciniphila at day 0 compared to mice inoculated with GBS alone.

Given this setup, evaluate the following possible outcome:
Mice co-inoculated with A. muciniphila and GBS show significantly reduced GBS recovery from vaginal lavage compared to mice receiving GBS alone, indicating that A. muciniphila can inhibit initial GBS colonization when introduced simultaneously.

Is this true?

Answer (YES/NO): NO